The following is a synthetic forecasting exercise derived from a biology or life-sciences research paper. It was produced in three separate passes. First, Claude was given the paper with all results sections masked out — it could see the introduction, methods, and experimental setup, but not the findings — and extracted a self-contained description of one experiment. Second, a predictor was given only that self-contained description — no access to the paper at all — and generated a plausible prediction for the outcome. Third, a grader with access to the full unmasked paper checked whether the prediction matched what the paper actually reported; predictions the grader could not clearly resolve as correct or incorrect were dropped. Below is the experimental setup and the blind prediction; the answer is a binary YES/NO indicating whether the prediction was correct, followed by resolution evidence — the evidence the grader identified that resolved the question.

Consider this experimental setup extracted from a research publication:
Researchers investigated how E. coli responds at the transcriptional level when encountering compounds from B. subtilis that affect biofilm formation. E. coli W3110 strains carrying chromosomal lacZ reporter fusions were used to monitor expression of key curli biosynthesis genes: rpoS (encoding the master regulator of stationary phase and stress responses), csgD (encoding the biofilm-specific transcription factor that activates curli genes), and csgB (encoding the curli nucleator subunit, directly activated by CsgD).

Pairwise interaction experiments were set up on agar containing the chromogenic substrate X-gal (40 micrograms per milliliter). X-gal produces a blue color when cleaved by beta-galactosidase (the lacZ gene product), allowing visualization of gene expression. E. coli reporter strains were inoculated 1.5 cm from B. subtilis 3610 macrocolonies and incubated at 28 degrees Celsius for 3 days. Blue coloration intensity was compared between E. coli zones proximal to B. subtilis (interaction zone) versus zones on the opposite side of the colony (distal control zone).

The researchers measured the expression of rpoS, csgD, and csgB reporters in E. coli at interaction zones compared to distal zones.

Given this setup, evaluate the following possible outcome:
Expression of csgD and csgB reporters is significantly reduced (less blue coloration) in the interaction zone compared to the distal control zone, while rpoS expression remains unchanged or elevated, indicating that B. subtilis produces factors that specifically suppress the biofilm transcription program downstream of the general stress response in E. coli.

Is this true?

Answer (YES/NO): NO